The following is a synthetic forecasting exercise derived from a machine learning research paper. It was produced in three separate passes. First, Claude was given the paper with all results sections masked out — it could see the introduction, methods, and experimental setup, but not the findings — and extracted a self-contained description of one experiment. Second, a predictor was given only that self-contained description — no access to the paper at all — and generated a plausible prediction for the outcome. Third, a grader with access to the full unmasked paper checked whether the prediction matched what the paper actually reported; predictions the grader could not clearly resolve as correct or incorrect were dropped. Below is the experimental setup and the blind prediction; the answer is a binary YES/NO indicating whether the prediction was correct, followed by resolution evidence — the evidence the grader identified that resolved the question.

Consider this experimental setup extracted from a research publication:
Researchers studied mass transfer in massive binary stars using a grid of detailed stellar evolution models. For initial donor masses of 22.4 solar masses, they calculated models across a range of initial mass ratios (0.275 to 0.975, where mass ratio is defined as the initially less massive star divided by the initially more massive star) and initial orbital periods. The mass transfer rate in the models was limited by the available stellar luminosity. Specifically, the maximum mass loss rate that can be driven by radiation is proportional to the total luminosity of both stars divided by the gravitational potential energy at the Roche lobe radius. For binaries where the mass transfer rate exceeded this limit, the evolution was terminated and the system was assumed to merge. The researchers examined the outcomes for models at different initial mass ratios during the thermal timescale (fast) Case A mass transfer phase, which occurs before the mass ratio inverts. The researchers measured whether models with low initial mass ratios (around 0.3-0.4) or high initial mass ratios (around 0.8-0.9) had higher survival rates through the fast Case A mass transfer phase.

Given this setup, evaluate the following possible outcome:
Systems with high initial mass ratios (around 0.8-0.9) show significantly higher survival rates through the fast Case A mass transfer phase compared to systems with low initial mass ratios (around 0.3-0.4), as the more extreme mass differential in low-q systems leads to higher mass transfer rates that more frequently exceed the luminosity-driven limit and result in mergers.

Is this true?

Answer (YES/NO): YES